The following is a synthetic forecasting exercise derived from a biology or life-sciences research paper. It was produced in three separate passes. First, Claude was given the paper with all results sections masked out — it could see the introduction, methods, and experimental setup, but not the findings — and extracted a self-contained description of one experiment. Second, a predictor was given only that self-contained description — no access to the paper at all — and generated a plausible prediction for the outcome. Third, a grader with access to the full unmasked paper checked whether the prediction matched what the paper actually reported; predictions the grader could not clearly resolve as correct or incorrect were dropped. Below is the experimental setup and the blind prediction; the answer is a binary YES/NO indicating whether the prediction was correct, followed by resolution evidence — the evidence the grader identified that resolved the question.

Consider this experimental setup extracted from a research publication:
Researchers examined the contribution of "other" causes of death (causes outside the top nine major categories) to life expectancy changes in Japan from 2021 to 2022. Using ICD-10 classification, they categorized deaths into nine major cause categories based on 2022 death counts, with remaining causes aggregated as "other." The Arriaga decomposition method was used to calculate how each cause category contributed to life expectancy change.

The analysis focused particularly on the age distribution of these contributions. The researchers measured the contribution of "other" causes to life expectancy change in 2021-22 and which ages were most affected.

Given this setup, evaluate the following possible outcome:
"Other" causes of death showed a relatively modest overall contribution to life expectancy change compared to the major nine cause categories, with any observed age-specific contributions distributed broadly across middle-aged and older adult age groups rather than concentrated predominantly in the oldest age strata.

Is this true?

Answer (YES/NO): NO